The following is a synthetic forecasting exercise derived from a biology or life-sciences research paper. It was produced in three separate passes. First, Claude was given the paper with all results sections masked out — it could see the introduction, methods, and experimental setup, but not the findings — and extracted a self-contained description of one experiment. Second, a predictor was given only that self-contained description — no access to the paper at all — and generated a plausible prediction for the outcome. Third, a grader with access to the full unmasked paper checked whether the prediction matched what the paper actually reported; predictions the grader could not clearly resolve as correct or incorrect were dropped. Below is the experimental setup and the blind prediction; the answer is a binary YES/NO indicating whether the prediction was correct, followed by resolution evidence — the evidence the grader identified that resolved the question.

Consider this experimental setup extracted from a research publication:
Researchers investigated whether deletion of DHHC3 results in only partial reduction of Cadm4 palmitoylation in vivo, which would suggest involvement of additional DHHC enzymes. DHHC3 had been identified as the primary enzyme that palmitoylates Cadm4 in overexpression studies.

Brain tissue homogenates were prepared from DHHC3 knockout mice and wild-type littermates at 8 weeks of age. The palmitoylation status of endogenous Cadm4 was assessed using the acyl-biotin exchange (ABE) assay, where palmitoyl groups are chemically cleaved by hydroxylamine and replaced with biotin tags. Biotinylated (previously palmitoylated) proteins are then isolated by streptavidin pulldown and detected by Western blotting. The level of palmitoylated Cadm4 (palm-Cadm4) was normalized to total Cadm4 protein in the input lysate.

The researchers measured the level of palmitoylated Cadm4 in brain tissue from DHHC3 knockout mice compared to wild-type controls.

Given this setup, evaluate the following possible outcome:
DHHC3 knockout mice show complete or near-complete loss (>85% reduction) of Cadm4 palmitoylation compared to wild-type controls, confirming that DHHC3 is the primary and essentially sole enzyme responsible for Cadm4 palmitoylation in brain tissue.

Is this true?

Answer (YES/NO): NO